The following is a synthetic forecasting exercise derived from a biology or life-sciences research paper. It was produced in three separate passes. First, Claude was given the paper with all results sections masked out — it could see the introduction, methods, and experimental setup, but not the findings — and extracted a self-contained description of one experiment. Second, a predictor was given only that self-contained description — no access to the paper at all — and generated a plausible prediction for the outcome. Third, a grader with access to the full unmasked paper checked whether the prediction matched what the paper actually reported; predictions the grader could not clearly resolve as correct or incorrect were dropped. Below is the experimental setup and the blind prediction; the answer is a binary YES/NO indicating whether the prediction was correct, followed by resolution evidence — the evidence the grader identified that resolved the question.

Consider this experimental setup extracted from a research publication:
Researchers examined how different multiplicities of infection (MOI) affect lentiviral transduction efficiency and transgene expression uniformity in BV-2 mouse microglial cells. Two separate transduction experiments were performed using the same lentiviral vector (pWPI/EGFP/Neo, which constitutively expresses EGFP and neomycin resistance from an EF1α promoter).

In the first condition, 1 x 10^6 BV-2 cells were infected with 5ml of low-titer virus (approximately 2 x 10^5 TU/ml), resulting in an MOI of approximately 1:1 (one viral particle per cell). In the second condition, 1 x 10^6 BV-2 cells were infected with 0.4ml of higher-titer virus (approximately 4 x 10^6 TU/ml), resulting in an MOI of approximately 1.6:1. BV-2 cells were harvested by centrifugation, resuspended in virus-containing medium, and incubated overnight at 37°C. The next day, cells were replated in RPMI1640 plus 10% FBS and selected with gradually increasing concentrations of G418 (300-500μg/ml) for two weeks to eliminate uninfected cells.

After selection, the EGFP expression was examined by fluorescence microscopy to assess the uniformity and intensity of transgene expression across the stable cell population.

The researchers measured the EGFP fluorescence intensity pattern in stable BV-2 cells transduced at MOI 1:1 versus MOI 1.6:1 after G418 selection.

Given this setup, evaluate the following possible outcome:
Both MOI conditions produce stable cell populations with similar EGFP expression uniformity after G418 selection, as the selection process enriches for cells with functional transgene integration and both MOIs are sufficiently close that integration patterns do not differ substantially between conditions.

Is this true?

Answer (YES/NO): YES